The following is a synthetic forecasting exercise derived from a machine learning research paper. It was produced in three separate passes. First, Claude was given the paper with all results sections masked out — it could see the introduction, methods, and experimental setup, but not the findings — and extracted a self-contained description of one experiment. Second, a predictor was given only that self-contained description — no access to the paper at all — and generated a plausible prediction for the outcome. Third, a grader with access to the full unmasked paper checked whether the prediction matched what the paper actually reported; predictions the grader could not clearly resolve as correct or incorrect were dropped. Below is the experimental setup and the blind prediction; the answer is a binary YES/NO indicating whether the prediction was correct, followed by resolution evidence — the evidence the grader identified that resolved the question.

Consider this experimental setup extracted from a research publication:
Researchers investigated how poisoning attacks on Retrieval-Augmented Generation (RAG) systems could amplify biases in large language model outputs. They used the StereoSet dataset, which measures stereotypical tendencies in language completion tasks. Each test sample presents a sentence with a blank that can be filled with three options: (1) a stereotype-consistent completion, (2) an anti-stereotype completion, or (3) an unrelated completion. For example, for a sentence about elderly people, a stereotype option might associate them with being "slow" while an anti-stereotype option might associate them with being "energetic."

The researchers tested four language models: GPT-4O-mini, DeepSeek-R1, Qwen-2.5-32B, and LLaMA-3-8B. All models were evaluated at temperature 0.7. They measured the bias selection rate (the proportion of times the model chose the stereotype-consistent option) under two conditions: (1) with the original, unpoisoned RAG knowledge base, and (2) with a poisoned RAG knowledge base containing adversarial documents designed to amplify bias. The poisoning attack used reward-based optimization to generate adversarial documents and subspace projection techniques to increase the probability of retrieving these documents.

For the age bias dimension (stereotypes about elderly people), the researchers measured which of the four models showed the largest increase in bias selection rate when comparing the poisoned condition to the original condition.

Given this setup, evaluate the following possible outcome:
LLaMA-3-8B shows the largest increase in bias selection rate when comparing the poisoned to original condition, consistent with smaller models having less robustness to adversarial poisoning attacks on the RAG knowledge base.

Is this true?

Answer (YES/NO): YES